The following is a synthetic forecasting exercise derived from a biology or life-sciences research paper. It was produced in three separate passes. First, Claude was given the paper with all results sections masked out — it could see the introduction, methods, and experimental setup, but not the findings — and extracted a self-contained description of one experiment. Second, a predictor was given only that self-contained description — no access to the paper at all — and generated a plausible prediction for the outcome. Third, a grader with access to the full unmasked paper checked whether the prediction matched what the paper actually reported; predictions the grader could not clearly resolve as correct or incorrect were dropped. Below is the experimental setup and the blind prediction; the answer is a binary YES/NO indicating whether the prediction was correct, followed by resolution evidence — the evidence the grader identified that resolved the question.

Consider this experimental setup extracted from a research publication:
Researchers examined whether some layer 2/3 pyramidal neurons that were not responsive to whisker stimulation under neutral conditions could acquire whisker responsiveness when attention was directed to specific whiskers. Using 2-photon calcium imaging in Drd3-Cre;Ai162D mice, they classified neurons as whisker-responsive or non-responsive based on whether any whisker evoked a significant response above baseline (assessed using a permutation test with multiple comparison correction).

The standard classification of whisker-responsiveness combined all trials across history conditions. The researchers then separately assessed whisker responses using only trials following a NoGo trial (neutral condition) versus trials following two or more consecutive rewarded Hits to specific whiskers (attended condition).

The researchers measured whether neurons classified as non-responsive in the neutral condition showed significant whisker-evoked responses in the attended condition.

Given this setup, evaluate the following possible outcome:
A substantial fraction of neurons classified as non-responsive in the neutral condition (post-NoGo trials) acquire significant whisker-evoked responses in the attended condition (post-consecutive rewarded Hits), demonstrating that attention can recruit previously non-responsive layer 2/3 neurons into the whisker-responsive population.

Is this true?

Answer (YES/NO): NO